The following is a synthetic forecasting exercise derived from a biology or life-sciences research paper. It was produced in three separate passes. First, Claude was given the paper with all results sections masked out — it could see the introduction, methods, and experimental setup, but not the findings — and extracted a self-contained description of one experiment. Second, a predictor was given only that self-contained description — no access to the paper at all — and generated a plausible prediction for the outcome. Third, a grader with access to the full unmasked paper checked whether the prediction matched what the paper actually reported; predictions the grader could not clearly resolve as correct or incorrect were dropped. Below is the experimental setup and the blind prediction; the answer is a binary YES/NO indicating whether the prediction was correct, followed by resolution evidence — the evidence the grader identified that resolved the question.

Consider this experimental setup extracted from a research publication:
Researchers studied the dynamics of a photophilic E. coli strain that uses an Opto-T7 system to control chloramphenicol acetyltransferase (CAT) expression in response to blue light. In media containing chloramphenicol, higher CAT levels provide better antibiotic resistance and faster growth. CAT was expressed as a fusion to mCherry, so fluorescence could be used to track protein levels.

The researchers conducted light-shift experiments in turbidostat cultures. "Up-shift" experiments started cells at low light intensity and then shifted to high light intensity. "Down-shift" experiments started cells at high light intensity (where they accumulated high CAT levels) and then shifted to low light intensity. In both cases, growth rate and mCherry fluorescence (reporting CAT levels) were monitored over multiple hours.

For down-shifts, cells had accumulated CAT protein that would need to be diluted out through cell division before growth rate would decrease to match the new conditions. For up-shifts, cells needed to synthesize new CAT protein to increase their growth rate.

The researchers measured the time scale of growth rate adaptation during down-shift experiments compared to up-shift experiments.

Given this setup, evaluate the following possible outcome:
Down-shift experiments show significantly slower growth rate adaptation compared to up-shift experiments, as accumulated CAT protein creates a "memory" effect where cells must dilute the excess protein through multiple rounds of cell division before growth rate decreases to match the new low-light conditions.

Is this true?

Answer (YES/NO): YES